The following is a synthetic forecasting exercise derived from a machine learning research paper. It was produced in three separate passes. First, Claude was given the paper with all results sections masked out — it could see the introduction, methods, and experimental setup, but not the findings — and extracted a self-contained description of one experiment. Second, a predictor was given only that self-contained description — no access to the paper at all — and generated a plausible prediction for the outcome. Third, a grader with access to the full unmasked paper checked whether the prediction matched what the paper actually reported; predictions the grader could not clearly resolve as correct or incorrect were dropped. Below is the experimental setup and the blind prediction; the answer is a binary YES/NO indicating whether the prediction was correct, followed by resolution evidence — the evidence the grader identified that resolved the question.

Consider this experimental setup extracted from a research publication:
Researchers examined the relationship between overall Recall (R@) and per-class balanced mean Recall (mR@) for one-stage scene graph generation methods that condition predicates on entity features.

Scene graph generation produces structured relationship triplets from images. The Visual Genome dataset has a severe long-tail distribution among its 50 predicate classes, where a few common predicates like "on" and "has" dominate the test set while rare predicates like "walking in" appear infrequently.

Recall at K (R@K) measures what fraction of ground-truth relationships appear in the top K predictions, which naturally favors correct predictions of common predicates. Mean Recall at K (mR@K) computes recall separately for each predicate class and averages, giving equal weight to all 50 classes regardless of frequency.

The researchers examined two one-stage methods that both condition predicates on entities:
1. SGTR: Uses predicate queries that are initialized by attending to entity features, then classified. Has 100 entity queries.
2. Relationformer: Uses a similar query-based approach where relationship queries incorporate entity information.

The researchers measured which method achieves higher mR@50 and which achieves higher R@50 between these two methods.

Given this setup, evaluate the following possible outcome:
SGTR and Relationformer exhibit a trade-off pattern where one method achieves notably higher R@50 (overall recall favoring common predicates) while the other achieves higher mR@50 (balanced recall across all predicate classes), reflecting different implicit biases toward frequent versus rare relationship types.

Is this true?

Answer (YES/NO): YES